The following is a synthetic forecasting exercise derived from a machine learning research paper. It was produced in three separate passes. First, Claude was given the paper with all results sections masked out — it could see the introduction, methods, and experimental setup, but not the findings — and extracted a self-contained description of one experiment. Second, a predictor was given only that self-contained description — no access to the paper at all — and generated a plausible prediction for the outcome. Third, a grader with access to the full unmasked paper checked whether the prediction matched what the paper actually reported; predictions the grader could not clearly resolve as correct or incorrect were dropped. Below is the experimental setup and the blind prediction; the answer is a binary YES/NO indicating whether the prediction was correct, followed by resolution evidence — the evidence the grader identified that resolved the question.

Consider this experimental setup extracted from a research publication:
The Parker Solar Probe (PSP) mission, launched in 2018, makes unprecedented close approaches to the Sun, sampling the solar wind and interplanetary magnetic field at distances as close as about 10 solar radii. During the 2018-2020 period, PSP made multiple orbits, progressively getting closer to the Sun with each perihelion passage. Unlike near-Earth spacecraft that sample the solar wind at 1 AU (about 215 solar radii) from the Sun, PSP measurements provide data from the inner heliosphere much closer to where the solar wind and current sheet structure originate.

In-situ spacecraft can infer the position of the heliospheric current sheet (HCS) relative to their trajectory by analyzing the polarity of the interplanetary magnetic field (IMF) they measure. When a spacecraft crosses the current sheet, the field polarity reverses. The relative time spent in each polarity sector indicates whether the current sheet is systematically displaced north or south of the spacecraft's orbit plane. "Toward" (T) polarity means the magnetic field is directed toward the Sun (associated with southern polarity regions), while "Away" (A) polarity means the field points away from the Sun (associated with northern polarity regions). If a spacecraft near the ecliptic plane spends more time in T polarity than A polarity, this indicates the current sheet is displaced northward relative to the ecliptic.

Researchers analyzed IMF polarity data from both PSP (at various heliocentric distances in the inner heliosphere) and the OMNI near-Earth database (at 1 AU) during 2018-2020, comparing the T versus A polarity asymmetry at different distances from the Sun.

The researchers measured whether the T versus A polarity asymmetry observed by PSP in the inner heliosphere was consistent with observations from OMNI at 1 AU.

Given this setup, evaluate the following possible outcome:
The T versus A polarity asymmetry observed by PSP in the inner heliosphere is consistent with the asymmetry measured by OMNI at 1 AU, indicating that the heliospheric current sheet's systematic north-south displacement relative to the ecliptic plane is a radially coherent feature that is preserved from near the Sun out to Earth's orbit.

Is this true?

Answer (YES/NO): YES